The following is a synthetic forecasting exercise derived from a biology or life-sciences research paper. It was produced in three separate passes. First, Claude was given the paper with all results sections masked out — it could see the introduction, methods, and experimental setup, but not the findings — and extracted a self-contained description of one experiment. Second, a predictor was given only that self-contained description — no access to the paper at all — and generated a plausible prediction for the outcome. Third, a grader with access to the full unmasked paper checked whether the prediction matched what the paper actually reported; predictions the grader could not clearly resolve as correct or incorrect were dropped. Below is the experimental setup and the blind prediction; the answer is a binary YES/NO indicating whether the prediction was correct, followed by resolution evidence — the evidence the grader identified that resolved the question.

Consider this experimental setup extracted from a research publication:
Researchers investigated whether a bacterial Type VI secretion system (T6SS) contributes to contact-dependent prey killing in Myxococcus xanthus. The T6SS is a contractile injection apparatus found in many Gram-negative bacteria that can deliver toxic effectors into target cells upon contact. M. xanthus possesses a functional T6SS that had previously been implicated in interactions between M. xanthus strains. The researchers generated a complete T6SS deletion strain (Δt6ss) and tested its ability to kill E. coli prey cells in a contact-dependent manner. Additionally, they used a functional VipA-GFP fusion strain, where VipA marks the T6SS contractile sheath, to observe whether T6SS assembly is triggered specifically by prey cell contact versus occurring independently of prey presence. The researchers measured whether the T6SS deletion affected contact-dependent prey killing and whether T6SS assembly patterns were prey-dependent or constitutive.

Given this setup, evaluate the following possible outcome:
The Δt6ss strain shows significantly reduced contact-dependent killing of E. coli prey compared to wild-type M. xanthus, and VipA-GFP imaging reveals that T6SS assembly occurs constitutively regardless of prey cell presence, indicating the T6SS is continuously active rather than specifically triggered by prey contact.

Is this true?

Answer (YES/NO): NO